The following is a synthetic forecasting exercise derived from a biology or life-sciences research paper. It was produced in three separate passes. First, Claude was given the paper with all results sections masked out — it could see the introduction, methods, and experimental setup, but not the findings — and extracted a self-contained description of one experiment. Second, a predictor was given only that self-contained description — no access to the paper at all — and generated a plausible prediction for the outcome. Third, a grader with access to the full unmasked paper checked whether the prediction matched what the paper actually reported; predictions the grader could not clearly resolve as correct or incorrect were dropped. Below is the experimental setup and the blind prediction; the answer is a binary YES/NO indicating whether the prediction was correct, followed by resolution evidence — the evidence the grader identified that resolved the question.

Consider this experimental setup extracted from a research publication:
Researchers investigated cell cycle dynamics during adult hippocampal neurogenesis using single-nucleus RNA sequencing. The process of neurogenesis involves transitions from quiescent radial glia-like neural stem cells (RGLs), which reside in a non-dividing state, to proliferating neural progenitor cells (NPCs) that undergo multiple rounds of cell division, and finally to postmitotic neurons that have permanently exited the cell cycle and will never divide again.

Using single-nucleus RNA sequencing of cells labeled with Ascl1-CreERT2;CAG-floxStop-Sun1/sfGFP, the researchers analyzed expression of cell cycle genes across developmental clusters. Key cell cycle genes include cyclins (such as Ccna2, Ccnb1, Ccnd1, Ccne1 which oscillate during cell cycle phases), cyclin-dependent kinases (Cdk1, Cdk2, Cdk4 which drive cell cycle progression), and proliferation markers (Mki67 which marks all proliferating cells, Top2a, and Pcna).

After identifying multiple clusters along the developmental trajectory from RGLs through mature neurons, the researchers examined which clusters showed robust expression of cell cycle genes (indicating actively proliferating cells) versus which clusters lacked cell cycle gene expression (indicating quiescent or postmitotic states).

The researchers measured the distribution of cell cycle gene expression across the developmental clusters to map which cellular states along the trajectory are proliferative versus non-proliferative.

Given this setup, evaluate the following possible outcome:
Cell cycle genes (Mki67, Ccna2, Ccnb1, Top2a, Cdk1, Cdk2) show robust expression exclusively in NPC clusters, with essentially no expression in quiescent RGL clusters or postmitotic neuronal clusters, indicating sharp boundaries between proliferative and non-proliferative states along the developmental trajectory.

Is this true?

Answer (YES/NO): YES